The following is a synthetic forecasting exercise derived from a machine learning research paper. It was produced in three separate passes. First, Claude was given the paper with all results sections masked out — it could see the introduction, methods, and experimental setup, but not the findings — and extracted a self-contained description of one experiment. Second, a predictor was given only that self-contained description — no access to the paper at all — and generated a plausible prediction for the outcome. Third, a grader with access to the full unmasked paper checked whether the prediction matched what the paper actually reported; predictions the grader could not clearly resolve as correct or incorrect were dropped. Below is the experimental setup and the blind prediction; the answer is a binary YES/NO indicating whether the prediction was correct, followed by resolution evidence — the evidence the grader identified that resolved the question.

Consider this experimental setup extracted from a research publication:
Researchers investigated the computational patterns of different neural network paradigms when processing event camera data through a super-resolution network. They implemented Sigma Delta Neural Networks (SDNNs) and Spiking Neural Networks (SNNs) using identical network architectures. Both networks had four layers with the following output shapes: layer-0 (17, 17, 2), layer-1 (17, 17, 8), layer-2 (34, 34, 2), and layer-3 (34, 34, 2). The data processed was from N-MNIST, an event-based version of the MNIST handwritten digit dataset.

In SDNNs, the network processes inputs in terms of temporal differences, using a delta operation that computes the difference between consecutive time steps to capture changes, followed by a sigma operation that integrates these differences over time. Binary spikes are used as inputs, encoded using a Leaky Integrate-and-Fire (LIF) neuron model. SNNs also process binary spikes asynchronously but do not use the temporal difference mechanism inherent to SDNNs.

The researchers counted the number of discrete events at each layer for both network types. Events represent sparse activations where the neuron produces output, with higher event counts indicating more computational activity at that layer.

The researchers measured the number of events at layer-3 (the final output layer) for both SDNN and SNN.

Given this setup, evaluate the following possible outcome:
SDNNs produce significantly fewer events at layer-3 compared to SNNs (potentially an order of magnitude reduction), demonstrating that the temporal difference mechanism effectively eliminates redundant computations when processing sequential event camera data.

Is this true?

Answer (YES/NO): NO